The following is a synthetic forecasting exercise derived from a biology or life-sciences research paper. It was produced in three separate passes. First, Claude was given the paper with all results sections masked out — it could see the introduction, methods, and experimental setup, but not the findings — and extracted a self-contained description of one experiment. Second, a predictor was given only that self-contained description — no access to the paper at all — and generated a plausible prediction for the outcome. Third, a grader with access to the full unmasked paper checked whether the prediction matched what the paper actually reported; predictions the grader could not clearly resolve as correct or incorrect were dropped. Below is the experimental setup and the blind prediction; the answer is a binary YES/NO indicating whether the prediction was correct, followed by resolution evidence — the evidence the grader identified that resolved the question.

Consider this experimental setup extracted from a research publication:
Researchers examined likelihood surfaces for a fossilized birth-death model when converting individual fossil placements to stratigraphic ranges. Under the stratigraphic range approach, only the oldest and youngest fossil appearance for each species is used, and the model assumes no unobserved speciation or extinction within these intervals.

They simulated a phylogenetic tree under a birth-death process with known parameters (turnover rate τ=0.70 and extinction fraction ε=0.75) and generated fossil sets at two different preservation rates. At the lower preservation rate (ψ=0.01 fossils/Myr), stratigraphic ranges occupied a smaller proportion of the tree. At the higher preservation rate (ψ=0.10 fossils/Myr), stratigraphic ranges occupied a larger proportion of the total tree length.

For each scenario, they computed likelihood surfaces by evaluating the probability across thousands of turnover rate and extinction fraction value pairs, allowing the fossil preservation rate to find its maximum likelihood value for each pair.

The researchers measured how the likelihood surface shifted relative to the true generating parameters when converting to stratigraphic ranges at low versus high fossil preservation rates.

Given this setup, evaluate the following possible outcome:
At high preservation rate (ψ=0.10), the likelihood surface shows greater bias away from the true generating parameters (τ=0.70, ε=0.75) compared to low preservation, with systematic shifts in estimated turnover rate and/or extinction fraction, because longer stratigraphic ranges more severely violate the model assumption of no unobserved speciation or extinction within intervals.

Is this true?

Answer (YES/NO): YES